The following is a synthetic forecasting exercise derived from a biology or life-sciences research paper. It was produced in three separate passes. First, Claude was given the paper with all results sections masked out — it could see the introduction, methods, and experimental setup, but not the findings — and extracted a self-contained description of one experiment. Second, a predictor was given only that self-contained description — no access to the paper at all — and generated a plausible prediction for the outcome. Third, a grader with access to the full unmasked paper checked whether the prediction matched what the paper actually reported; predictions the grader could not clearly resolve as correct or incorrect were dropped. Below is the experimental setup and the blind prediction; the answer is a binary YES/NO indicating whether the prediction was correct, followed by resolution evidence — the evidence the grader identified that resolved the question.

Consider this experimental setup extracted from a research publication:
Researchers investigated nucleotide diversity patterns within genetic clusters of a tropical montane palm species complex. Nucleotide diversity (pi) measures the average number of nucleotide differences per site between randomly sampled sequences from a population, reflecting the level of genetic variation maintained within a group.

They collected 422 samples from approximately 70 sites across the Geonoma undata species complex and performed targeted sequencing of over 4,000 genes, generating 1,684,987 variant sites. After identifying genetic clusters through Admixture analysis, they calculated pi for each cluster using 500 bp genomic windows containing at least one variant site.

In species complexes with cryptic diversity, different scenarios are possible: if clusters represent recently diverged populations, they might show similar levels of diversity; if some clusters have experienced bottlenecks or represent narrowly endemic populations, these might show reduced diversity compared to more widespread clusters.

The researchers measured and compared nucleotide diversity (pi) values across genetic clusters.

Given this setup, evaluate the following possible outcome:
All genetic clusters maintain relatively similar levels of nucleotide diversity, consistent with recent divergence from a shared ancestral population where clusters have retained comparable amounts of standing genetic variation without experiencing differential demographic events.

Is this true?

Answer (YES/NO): NO